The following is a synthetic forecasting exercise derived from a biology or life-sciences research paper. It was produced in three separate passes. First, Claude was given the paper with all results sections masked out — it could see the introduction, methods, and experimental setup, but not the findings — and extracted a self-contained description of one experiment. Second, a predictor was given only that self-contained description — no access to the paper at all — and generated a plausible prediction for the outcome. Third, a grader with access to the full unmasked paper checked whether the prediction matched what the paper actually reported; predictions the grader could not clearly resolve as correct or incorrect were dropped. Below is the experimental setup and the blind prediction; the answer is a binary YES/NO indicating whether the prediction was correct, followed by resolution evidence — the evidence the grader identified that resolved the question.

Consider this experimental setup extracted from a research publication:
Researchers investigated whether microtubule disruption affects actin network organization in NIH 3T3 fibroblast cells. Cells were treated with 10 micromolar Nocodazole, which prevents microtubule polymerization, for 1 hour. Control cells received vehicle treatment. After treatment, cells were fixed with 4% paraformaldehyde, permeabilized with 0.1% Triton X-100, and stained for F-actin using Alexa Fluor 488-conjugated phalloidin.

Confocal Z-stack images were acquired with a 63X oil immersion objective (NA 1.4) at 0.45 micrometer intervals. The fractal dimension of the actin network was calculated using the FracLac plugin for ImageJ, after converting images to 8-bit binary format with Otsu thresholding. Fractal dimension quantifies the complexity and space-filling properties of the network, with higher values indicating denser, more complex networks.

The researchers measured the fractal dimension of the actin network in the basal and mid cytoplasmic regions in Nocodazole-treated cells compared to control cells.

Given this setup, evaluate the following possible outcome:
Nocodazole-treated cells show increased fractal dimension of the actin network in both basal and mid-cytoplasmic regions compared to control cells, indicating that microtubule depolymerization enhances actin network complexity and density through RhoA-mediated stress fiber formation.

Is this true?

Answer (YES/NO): NO